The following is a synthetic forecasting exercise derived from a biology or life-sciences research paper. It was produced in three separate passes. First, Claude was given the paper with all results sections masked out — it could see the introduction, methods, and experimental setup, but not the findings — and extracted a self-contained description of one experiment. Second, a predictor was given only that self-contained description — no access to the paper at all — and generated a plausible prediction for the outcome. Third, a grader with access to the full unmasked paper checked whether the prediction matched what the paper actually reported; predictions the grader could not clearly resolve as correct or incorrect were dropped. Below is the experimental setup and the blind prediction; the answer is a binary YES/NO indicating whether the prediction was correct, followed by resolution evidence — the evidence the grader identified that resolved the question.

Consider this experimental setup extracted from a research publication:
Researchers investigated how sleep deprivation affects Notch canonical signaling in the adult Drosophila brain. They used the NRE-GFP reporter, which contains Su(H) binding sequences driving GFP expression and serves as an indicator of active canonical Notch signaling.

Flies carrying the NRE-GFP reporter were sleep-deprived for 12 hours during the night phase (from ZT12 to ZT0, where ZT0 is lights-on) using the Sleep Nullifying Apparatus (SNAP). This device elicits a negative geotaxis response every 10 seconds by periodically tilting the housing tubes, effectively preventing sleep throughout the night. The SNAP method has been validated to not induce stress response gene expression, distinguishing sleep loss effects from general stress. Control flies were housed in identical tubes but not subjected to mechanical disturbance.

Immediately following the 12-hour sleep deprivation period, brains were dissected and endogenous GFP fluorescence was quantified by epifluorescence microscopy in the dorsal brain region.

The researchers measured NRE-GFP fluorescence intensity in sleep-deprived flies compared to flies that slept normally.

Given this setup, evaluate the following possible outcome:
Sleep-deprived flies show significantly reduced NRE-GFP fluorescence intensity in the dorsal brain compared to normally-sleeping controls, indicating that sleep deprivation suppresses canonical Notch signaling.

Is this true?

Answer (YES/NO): YES